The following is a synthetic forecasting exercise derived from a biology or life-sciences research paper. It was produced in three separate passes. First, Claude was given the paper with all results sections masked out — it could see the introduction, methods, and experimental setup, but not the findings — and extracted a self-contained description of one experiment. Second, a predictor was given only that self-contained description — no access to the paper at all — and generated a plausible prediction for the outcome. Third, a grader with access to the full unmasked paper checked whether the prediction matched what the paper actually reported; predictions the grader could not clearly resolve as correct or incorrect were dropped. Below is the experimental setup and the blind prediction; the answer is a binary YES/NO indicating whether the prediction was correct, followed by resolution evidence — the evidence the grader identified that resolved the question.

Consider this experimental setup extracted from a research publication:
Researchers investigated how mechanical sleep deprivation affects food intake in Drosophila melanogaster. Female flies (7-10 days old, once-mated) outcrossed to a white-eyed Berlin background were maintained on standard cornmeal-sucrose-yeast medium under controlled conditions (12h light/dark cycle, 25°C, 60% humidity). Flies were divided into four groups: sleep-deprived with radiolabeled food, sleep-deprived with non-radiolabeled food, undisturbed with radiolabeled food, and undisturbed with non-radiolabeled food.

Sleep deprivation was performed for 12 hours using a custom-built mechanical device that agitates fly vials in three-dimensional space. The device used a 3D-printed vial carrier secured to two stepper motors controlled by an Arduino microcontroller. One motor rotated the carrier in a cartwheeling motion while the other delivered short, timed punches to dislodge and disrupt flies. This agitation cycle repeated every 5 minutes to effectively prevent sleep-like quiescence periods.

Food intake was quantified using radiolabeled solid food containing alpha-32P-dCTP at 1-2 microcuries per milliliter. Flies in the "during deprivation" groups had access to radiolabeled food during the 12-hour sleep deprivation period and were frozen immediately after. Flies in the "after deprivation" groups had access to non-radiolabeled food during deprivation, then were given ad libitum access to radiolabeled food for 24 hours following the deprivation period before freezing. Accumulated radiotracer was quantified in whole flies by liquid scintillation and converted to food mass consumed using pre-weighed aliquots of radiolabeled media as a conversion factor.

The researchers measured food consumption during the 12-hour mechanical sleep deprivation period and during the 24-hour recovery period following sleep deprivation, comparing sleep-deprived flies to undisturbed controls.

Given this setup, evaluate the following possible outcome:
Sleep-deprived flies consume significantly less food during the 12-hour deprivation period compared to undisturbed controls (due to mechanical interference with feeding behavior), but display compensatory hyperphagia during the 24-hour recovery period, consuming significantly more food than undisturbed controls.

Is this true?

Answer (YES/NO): NO